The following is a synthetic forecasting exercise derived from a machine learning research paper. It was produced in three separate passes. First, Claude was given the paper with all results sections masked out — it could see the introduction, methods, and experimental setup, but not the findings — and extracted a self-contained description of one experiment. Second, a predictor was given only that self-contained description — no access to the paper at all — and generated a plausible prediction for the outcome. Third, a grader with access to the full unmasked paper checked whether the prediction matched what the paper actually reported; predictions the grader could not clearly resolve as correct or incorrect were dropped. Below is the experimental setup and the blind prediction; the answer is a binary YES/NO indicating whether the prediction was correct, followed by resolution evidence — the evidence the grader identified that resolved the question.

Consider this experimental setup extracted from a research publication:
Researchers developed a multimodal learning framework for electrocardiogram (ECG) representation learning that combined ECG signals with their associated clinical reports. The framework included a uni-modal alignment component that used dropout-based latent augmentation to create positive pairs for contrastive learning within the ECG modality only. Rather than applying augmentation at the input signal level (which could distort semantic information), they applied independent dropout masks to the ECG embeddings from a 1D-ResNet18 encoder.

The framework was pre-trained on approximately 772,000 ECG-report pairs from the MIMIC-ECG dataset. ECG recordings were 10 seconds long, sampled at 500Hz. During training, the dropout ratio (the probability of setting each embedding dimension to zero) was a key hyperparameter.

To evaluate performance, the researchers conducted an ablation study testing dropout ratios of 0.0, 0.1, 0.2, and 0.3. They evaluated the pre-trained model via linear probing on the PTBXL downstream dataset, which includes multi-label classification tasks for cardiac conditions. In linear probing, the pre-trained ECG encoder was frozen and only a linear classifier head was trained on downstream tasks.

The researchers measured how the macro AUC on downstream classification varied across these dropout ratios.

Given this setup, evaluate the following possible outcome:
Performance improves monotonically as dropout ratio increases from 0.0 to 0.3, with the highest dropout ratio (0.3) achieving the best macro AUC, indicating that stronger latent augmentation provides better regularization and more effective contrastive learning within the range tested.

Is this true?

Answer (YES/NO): NO